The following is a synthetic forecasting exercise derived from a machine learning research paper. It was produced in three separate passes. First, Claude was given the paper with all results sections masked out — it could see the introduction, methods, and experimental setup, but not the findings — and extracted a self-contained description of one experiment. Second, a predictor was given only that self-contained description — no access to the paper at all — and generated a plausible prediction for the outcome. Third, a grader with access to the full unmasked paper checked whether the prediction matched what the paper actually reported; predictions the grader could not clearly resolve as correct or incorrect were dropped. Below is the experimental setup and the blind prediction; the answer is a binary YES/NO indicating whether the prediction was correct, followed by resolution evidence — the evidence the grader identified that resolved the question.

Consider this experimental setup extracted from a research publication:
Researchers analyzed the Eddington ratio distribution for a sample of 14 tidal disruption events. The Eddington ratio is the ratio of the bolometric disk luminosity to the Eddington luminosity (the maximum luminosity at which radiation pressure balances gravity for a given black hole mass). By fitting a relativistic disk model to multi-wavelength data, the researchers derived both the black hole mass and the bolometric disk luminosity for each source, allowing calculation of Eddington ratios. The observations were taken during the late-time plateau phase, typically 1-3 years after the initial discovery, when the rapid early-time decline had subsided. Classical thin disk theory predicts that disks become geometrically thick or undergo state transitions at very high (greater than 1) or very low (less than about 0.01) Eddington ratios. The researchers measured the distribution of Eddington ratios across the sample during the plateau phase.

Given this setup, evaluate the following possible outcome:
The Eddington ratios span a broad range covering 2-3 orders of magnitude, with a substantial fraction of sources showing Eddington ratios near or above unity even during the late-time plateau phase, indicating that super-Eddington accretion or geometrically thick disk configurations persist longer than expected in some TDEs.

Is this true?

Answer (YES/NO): NO